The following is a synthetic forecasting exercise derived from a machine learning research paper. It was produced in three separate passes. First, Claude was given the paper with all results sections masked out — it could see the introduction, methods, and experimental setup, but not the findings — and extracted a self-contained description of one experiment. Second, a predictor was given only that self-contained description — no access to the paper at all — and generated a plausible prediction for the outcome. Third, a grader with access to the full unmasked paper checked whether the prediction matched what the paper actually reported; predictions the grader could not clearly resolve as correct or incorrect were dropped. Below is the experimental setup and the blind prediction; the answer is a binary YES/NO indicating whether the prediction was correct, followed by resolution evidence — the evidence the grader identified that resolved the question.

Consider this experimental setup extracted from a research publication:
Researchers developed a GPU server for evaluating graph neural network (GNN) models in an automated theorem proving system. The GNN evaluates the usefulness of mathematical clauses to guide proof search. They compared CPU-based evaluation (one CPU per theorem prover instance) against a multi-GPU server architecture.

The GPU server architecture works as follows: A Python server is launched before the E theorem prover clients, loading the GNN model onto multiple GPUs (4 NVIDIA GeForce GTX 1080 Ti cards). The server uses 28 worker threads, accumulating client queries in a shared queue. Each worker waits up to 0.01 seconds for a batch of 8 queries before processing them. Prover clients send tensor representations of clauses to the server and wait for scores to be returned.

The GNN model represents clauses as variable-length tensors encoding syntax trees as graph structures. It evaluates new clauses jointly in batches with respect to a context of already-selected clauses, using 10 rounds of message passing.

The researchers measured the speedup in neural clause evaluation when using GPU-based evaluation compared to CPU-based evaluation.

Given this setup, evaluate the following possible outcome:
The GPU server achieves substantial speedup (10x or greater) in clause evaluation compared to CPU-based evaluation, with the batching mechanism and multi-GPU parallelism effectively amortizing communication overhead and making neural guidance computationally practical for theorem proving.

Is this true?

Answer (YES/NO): NO